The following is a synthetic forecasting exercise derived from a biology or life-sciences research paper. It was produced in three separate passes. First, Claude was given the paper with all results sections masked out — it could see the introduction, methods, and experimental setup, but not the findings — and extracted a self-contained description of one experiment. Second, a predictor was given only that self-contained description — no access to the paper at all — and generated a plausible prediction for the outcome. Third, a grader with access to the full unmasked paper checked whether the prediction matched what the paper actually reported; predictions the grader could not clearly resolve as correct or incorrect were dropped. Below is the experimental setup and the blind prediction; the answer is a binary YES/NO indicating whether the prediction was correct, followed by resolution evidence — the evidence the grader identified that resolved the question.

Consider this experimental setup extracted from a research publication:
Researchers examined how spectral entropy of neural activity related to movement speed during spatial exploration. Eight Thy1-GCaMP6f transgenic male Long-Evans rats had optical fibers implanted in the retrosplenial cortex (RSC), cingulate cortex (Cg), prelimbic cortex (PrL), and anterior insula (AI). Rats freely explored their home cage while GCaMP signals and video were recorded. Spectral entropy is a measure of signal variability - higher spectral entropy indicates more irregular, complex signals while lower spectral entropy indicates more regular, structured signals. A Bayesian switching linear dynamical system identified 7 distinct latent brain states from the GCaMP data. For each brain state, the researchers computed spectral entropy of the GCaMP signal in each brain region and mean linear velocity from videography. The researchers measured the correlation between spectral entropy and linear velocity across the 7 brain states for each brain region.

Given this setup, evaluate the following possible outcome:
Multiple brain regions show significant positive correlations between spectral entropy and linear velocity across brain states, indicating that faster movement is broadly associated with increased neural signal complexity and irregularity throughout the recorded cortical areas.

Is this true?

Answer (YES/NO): NO